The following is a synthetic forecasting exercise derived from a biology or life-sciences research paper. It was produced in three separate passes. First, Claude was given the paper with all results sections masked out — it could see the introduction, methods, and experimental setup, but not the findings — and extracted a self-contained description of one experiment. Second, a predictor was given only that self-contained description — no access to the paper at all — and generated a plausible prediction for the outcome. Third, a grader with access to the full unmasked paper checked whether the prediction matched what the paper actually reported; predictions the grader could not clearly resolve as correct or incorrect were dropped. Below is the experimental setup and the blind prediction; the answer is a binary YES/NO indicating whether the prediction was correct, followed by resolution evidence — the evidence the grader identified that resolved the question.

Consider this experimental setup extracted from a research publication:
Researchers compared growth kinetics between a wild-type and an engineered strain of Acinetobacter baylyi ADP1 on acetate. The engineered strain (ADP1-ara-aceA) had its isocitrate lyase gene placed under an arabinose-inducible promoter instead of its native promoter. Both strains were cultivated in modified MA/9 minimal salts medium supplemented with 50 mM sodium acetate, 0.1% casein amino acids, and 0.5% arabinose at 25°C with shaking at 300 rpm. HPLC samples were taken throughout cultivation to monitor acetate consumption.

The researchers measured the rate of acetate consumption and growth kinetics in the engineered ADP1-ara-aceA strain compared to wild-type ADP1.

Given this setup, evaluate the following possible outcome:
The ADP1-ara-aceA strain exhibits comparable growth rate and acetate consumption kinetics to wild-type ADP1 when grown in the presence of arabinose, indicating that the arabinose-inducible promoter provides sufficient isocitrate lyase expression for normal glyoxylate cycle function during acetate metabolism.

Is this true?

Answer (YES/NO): NO